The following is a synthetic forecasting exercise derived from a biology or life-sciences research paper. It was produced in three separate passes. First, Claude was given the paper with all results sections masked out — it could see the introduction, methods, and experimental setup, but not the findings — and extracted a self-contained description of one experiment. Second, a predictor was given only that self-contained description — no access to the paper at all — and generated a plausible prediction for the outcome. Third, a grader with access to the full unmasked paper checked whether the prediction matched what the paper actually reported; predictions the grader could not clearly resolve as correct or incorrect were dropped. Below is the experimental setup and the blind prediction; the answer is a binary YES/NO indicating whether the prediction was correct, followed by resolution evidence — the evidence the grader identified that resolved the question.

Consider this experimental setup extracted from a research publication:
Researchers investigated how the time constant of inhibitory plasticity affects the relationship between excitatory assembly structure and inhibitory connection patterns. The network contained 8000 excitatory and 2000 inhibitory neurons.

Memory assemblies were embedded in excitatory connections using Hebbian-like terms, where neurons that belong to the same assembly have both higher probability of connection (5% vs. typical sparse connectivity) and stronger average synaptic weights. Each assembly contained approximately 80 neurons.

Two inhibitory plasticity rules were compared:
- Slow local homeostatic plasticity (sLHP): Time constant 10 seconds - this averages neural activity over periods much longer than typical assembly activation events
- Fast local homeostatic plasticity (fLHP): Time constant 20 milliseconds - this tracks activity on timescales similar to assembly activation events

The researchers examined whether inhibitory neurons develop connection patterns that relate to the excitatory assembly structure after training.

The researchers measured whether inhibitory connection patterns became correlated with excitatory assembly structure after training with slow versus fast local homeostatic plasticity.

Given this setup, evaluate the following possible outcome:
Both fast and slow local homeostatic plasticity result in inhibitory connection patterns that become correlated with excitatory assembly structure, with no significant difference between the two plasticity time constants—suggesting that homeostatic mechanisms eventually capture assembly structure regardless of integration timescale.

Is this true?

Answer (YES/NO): NO